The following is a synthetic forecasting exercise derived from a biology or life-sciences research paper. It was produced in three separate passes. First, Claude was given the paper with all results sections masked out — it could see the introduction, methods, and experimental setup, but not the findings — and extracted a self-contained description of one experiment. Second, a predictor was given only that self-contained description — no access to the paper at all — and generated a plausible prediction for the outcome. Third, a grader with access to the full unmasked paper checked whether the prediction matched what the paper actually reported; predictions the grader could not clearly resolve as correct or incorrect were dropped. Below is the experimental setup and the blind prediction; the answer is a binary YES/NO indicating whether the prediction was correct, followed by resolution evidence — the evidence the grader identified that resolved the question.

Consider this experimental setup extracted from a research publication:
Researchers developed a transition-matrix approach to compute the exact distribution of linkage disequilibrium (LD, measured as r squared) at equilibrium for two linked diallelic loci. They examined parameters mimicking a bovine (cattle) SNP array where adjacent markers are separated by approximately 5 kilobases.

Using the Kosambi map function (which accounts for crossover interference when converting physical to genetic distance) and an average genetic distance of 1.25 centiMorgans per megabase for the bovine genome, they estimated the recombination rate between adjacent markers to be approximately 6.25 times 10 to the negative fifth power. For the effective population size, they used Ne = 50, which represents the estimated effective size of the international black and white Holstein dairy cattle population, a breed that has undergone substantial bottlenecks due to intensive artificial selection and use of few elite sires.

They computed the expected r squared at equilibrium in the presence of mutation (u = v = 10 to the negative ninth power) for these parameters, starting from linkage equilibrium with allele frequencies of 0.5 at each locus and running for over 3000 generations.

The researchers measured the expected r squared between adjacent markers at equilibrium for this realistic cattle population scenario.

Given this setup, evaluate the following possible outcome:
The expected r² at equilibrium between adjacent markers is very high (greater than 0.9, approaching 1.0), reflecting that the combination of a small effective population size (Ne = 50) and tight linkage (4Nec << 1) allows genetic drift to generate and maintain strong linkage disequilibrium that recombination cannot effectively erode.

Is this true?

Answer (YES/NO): NO